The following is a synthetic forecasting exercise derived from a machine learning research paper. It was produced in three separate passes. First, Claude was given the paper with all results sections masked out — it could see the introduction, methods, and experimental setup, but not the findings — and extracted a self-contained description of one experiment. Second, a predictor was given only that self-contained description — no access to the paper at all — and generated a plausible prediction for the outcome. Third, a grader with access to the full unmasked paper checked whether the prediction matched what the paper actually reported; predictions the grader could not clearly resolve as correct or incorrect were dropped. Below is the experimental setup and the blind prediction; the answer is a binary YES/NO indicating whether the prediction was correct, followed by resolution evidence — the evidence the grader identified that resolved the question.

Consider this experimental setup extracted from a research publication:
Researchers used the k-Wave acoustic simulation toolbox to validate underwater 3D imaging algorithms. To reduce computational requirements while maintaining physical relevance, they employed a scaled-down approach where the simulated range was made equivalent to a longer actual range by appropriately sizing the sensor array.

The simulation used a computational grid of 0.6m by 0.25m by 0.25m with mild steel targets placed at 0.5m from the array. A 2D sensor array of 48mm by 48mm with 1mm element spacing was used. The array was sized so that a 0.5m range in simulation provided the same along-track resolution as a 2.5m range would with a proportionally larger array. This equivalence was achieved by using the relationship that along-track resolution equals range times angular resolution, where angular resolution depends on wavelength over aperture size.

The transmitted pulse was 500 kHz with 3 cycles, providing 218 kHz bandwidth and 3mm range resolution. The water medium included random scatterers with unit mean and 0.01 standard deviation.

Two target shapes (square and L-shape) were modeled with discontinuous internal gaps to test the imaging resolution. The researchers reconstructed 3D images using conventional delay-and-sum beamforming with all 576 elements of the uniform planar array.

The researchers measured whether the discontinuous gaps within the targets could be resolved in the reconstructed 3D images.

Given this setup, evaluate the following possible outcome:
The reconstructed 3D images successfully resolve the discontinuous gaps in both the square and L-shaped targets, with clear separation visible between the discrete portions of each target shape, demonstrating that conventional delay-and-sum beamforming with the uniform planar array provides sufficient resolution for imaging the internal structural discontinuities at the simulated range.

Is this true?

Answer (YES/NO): NO